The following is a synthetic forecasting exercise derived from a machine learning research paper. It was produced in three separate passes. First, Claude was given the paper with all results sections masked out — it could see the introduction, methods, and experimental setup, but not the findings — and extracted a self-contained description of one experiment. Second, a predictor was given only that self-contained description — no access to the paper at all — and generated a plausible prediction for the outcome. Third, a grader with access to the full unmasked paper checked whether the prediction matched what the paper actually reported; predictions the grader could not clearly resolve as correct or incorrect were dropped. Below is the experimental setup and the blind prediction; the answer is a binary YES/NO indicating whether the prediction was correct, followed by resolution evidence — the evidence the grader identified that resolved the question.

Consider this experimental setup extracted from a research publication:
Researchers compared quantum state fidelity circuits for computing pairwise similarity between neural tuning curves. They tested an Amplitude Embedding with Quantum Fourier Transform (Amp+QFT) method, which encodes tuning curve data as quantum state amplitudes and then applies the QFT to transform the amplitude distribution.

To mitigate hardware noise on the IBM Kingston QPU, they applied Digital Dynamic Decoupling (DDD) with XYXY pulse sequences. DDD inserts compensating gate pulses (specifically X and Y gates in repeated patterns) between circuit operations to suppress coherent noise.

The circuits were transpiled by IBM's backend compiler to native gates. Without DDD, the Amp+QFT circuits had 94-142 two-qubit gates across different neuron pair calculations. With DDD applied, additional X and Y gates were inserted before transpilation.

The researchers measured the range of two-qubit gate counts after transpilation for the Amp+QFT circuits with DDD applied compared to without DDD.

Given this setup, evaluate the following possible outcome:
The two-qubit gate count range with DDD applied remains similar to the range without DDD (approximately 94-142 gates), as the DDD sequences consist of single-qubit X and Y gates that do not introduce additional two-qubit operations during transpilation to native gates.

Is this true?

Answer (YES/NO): YES